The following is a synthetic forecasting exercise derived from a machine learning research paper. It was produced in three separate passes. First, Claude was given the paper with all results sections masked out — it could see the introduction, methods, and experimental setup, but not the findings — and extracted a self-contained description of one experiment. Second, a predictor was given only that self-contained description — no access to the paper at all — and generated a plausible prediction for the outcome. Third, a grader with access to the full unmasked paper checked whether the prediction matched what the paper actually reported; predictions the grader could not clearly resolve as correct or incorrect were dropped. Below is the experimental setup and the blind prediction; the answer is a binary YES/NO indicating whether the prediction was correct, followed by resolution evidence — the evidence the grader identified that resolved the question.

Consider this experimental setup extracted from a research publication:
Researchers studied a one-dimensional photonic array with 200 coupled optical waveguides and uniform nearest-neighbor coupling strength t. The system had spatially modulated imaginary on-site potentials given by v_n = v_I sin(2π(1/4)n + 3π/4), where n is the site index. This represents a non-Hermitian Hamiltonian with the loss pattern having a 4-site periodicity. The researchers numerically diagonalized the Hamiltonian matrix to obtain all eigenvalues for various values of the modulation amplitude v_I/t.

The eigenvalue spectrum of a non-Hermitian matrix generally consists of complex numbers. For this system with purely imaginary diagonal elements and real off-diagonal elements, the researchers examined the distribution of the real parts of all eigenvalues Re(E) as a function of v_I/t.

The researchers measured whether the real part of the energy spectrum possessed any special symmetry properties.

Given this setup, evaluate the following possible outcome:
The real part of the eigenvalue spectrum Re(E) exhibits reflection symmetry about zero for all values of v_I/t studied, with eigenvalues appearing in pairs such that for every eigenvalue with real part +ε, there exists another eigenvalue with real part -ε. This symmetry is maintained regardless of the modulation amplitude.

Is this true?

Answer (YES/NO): YES